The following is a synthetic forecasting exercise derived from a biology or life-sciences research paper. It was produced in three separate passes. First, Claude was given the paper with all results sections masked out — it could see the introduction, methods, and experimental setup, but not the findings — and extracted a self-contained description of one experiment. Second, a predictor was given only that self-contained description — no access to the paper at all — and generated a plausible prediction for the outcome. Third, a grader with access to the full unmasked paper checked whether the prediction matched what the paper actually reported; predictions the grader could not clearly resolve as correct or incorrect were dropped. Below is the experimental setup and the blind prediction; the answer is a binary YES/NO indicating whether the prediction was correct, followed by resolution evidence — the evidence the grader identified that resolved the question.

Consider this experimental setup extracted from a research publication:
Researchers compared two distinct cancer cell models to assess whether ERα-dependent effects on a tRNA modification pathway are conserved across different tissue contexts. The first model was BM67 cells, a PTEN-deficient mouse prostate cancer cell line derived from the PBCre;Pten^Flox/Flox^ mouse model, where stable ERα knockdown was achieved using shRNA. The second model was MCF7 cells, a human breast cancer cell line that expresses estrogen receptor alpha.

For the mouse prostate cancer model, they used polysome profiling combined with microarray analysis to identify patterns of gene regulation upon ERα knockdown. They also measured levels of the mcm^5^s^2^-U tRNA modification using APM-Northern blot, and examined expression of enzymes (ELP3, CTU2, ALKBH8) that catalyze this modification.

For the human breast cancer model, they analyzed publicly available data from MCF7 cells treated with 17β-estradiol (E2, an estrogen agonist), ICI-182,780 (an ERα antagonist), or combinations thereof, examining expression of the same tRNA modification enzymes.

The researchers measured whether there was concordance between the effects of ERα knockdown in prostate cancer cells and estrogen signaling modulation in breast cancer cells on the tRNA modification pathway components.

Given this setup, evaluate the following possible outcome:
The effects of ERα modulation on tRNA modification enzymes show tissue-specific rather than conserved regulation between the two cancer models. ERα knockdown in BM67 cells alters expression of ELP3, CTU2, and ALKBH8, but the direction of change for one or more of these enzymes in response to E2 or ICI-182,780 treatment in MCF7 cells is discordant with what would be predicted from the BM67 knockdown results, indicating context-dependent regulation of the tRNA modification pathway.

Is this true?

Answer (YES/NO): NO